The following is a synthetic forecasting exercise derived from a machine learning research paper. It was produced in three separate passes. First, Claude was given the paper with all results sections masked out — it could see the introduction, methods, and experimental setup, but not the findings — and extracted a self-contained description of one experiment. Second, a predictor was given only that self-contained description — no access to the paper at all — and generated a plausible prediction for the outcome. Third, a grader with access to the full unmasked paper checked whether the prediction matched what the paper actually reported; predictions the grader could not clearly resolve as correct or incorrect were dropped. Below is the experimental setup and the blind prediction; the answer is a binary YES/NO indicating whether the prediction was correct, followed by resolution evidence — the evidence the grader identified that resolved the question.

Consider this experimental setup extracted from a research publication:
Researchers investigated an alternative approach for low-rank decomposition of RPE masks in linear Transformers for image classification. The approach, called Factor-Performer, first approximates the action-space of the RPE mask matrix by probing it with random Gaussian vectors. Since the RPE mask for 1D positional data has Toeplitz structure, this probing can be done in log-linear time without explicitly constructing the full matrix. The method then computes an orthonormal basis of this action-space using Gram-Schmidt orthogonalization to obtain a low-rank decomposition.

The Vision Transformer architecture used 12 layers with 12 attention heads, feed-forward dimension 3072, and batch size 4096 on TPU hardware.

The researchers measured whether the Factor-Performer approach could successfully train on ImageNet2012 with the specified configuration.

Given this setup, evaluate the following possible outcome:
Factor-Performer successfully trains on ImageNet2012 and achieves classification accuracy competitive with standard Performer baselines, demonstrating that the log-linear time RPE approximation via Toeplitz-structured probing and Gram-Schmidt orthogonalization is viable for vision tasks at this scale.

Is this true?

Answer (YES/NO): NO